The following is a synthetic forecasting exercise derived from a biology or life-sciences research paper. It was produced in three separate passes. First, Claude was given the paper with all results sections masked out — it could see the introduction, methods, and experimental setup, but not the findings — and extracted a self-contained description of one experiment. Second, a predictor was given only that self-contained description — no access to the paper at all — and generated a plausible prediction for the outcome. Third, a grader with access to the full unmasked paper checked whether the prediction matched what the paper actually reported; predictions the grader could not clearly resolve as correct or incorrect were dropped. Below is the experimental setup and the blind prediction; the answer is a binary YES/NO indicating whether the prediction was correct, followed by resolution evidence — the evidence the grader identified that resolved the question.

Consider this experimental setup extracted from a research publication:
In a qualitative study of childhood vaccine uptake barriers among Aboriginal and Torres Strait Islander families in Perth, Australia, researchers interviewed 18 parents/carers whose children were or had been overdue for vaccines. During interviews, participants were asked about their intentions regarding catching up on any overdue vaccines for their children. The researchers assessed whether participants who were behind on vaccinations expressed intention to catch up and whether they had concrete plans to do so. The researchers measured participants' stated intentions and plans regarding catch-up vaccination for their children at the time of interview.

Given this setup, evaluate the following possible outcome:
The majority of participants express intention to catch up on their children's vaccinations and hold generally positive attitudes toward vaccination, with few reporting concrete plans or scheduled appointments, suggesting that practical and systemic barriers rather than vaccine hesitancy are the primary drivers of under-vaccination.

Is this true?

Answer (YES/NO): NO